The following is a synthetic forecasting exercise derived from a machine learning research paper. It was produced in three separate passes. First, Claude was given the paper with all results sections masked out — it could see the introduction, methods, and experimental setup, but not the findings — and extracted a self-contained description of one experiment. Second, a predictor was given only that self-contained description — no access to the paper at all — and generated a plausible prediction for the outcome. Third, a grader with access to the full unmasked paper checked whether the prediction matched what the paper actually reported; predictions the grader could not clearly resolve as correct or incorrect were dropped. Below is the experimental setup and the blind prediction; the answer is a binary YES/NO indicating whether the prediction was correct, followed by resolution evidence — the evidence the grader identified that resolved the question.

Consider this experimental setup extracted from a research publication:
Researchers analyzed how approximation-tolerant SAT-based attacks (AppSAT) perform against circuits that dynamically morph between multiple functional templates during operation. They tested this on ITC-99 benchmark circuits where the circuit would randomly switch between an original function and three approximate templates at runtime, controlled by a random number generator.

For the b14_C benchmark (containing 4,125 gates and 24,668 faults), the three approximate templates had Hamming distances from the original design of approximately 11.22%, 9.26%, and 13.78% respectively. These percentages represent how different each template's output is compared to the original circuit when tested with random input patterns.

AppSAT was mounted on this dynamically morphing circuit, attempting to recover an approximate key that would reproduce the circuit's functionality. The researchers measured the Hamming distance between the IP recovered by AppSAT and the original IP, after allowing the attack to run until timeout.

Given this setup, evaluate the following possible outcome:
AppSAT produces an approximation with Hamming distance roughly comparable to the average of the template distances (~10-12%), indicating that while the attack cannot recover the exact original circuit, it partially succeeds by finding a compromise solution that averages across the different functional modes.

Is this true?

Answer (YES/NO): NO